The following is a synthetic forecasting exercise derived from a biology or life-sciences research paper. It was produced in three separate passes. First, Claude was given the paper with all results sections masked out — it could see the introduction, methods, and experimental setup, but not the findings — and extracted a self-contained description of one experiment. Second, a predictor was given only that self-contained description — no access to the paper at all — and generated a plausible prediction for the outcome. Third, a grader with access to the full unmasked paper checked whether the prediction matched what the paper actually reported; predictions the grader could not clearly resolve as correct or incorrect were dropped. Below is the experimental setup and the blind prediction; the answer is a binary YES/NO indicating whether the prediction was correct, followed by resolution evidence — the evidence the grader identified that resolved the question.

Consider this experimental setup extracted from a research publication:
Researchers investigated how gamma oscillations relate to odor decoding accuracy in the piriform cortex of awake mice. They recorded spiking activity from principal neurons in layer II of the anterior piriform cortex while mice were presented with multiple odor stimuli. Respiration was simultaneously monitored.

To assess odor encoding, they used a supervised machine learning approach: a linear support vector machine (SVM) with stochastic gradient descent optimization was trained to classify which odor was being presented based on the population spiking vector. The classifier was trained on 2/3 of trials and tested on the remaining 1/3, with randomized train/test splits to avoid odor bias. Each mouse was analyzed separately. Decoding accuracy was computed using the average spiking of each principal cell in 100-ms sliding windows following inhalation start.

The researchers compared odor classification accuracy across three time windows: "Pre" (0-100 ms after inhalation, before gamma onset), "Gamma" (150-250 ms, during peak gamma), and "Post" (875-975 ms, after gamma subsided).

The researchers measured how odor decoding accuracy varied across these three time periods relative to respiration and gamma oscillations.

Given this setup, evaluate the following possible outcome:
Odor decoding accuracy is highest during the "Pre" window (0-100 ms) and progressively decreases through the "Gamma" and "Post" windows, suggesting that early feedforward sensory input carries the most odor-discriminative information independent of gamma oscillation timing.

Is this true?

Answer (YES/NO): NO